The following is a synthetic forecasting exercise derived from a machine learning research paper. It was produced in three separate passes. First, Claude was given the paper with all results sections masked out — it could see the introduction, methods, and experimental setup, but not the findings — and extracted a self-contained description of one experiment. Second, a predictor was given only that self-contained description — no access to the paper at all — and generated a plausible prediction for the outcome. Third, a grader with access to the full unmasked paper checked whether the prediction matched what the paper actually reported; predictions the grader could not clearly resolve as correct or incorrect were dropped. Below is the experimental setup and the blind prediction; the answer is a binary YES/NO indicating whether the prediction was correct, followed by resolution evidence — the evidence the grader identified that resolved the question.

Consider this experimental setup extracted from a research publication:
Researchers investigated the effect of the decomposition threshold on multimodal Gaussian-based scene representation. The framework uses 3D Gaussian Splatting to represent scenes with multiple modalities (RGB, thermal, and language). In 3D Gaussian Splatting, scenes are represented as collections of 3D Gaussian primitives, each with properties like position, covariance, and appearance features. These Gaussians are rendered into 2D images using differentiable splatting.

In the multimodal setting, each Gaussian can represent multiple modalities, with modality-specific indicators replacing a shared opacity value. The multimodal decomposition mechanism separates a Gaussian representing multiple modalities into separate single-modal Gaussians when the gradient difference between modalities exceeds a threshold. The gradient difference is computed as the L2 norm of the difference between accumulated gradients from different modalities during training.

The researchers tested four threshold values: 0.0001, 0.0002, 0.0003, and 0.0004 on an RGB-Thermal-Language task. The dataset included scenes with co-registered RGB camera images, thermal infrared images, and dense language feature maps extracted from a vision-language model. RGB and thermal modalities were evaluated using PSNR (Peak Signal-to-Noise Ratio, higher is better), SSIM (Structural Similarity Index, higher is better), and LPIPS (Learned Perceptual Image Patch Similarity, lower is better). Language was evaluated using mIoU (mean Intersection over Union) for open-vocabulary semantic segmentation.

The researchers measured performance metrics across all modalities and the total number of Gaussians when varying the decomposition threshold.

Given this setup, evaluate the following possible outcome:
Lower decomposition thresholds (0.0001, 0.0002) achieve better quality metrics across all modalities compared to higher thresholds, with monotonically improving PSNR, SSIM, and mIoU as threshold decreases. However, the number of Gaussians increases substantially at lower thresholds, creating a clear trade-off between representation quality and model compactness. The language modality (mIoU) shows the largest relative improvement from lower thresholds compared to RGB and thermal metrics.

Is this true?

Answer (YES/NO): NO